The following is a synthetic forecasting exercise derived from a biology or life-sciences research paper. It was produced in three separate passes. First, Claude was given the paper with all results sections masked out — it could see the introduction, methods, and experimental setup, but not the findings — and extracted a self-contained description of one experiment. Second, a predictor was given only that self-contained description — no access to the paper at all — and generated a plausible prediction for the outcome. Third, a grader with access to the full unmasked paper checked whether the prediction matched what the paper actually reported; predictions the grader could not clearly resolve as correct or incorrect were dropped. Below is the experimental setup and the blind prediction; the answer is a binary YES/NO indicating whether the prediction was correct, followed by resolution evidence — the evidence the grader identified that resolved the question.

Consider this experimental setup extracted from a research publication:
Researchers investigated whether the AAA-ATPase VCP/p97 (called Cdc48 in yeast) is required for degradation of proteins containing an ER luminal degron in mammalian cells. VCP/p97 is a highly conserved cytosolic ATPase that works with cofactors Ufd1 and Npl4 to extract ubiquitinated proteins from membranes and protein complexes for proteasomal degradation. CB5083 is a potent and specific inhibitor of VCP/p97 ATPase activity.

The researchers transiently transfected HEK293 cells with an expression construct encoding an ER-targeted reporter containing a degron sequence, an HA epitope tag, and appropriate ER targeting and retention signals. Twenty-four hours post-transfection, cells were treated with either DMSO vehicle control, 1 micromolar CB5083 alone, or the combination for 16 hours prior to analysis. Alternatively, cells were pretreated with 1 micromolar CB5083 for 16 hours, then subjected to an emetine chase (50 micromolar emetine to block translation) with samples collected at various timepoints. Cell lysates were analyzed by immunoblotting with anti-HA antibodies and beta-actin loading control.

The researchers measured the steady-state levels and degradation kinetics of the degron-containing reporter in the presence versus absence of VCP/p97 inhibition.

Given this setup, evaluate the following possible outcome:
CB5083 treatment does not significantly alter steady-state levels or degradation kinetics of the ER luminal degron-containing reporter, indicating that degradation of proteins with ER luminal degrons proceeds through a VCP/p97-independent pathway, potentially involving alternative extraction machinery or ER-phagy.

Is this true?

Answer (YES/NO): NO